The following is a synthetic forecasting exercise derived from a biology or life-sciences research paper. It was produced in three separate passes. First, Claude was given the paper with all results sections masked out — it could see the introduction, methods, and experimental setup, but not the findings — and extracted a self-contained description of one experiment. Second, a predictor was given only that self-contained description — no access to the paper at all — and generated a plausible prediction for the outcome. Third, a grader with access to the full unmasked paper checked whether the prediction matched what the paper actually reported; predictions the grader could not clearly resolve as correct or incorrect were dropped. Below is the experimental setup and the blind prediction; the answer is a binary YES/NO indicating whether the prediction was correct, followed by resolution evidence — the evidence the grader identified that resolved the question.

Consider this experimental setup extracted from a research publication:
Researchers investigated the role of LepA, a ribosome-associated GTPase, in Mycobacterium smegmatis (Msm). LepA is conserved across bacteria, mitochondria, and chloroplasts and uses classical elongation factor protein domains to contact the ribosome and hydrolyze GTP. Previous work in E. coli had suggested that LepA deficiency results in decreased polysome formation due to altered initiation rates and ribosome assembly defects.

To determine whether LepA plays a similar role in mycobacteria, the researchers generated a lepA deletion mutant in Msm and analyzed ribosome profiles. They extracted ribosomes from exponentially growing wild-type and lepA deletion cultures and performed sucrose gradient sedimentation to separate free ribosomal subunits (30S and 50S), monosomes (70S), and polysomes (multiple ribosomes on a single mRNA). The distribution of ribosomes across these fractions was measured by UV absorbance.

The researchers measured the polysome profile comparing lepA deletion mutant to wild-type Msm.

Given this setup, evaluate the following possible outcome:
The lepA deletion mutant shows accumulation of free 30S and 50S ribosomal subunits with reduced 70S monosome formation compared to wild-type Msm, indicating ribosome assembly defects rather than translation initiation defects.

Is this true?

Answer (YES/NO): NO